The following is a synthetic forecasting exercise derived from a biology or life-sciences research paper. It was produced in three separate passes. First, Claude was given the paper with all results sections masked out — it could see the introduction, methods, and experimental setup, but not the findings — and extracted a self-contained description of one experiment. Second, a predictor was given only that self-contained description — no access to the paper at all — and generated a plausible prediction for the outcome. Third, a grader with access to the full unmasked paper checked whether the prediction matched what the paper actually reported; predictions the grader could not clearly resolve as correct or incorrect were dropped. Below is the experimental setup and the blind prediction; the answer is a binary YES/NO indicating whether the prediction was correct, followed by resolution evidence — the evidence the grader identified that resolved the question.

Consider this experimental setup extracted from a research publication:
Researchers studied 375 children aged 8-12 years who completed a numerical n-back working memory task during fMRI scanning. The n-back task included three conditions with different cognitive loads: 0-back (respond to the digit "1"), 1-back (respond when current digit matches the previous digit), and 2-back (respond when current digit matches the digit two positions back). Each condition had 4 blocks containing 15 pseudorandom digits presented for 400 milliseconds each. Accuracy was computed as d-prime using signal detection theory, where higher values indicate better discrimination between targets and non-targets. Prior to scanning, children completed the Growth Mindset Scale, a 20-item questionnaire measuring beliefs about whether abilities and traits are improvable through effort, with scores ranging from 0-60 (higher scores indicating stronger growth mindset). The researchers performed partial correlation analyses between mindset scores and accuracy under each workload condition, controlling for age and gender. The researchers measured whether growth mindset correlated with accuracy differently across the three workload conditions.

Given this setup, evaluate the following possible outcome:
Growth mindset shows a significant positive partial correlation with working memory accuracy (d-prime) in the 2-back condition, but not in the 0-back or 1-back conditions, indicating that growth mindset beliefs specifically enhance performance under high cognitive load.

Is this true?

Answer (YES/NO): NO